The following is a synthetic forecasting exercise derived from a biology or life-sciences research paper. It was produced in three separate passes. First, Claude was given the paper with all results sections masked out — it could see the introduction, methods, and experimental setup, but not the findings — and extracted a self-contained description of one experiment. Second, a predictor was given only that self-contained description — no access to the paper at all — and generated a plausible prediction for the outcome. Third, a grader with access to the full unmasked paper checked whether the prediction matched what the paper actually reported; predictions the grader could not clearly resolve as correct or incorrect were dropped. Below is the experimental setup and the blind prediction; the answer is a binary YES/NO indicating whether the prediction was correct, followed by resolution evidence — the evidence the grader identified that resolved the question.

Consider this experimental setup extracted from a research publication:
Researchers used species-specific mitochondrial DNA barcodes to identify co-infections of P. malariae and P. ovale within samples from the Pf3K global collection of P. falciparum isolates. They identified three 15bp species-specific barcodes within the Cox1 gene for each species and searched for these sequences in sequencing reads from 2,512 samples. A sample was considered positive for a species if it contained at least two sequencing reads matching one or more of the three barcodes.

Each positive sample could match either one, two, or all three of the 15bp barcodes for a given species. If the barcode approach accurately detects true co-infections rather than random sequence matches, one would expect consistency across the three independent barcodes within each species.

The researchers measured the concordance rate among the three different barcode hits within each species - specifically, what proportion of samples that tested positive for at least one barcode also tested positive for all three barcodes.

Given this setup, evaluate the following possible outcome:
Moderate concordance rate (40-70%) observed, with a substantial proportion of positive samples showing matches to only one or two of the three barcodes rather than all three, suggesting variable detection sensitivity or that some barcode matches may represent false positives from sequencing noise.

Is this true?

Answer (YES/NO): NO